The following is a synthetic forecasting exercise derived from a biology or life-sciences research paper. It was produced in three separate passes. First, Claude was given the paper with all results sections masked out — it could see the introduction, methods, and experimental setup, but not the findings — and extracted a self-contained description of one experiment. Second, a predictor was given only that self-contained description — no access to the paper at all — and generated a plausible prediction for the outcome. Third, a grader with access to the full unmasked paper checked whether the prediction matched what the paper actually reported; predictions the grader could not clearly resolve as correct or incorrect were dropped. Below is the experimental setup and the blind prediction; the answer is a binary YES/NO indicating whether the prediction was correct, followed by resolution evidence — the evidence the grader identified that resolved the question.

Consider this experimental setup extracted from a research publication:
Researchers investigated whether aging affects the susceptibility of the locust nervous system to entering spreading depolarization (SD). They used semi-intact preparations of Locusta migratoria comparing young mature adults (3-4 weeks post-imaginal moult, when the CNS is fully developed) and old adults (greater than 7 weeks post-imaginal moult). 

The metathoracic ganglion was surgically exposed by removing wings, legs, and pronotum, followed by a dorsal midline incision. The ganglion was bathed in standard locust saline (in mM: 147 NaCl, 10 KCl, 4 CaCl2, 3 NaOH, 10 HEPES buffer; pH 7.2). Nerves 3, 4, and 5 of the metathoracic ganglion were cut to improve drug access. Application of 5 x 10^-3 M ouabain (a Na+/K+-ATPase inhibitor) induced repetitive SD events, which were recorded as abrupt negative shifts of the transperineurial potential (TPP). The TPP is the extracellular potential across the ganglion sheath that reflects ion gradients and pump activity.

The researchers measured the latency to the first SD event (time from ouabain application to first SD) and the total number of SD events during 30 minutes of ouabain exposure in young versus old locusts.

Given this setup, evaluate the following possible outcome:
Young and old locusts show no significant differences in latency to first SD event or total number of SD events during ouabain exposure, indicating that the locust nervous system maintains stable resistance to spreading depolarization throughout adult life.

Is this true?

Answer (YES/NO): YES